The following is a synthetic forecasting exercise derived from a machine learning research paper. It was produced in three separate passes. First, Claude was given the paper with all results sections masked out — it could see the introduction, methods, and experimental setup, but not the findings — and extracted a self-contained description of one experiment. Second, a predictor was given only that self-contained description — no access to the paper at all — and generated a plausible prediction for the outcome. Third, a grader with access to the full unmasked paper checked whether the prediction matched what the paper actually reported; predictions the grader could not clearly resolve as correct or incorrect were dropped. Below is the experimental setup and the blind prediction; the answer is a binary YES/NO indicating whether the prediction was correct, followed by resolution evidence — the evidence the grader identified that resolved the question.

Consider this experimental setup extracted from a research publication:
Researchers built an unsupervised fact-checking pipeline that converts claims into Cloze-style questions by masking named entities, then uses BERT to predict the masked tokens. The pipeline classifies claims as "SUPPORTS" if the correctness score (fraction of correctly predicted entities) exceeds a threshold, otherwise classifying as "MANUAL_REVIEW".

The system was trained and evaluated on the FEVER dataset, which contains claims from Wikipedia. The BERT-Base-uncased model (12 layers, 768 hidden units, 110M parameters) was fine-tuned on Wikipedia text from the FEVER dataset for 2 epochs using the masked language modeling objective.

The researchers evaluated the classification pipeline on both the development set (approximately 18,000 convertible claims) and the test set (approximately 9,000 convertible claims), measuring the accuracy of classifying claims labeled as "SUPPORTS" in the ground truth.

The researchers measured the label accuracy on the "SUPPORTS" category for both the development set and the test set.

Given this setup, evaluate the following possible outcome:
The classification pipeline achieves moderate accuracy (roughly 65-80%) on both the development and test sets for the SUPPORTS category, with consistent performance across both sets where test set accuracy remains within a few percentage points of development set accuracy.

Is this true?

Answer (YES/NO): NO